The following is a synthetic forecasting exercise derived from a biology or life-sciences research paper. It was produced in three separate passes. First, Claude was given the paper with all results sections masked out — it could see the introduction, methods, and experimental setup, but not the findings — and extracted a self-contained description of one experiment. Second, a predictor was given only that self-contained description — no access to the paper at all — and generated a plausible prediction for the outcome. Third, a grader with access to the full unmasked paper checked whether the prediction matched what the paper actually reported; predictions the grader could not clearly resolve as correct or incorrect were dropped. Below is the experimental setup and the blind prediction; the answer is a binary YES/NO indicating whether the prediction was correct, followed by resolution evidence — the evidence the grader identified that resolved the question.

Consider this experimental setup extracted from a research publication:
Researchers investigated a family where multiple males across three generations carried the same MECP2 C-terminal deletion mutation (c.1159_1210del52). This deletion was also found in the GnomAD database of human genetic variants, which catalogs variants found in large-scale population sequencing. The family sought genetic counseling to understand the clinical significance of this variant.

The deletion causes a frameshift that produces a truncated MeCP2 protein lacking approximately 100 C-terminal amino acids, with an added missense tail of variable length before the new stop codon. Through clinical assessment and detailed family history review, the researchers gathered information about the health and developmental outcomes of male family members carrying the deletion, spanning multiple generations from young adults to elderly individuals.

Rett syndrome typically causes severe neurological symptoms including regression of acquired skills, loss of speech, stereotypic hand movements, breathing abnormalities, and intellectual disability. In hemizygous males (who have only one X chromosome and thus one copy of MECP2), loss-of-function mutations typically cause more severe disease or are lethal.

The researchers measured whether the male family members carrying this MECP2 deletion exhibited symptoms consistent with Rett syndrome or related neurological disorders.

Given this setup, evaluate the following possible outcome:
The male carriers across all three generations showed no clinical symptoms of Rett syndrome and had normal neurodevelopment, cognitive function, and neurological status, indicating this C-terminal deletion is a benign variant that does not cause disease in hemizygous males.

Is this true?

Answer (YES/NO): YES